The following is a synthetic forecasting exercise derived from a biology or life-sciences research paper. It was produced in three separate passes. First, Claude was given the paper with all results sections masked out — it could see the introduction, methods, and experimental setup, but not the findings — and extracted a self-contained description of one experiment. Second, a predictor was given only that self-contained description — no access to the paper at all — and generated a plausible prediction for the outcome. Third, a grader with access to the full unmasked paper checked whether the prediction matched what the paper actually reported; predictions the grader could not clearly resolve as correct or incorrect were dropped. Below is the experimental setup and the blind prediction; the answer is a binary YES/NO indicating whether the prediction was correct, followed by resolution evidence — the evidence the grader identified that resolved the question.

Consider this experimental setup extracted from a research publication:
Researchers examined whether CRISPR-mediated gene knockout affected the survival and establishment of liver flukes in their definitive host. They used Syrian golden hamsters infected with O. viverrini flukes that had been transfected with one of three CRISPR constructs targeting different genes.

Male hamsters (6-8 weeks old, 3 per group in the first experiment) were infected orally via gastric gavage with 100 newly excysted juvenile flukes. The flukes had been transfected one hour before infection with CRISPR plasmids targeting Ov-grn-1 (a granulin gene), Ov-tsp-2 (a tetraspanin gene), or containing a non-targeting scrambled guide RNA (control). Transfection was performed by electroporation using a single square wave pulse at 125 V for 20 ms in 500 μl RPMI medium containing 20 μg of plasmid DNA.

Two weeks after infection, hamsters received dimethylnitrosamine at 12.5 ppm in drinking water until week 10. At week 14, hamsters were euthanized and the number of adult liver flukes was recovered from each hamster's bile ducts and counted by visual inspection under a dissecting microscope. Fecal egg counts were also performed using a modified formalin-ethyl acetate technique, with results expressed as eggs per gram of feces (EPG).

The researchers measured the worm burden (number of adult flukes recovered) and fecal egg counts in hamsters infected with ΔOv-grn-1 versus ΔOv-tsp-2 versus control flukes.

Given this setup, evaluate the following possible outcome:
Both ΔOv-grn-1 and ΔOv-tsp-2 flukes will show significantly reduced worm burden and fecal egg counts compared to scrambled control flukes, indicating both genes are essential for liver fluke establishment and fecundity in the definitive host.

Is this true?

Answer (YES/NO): NO